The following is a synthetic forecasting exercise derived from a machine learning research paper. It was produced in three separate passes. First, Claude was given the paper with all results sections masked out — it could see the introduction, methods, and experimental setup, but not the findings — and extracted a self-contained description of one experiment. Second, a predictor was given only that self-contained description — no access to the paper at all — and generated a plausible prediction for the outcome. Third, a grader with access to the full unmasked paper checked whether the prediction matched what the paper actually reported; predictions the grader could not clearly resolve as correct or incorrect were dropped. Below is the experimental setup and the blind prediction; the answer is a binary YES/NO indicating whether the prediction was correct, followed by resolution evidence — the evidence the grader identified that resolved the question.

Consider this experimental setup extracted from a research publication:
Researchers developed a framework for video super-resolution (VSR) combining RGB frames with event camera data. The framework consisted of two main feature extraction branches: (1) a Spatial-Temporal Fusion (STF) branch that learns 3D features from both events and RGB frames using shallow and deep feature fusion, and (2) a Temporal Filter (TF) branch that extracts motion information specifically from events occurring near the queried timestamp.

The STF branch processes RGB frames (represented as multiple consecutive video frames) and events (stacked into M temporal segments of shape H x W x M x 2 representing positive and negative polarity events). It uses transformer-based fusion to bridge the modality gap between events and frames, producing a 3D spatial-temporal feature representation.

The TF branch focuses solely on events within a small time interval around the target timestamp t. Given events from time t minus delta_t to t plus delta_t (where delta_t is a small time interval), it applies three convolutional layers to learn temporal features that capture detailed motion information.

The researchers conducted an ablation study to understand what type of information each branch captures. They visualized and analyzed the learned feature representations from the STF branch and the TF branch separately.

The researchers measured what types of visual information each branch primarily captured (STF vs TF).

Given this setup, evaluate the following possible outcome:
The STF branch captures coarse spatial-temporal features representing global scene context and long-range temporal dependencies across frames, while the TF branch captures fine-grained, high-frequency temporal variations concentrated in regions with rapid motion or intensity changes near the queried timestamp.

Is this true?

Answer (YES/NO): NO